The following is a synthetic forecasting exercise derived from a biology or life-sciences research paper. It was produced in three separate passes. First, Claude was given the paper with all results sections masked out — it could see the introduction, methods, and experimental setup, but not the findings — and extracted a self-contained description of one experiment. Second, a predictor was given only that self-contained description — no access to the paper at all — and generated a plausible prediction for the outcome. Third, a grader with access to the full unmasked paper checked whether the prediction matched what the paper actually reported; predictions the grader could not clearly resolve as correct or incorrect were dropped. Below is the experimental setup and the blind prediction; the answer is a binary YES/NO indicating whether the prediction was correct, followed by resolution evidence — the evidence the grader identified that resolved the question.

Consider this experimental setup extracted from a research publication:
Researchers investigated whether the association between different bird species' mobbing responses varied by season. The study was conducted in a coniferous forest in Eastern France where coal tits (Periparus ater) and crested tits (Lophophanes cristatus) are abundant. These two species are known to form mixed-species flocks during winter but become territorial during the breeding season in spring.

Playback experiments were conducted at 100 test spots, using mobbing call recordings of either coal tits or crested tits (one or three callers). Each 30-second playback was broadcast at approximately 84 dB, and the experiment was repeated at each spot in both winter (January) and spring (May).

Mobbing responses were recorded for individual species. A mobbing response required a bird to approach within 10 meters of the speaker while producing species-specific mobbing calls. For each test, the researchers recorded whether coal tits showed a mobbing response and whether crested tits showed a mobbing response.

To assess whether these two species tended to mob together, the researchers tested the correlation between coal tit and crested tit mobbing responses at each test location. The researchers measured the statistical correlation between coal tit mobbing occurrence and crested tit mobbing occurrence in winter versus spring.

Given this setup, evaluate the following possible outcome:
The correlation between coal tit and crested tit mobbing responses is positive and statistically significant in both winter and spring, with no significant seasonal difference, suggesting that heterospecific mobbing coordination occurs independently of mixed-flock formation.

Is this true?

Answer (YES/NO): NO